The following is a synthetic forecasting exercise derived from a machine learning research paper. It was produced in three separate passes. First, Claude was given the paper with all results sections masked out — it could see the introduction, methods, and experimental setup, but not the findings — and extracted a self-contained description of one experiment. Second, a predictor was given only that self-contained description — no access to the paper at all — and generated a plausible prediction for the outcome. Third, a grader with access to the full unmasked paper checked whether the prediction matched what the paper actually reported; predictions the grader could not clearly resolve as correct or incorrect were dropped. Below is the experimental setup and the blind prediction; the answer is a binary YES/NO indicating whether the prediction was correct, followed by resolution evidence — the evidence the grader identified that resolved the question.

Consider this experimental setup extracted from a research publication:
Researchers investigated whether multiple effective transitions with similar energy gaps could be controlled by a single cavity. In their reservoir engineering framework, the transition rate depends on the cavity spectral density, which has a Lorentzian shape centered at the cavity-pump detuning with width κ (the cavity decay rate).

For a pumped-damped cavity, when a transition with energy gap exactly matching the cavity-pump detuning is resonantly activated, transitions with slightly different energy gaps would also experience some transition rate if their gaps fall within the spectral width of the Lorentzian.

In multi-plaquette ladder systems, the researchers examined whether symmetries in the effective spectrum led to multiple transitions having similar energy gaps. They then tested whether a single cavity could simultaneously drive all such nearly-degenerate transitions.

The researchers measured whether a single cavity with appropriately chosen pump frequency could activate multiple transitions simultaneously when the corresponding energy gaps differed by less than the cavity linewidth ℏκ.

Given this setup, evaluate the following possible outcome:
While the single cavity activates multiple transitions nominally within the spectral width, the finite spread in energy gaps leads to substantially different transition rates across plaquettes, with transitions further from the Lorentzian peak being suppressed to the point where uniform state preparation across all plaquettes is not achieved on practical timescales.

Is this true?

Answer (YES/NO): NO